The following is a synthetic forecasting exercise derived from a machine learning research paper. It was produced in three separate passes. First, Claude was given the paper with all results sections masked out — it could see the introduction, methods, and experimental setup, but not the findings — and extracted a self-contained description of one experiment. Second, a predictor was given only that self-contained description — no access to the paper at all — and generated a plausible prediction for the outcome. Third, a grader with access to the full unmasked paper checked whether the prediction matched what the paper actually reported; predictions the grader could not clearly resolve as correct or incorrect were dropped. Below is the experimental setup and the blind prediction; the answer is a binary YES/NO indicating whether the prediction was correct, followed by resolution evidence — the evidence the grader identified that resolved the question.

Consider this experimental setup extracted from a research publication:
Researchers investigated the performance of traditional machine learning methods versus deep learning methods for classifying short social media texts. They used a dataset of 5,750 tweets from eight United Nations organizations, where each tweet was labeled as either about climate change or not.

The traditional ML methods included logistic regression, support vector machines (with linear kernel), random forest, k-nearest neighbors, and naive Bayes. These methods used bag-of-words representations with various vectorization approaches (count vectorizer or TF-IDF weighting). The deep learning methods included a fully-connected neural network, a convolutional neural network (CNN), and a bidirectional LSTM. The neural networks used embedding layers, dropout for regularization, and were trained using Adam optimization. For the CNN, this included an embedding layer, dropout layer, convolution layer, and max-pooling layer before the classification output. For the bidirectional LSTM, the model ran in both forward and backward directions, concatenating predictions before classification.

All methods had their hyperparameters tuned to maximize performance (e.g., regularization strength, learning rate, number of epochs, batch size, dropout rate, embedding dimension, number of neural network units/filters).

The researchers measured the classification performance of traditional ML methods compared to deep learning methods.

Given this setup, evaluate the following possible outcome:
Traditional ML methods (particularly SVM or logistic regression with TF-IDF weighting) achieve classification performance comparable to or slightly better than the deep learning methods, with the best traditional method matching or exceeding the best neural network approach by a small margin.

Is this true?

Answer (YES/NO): NO